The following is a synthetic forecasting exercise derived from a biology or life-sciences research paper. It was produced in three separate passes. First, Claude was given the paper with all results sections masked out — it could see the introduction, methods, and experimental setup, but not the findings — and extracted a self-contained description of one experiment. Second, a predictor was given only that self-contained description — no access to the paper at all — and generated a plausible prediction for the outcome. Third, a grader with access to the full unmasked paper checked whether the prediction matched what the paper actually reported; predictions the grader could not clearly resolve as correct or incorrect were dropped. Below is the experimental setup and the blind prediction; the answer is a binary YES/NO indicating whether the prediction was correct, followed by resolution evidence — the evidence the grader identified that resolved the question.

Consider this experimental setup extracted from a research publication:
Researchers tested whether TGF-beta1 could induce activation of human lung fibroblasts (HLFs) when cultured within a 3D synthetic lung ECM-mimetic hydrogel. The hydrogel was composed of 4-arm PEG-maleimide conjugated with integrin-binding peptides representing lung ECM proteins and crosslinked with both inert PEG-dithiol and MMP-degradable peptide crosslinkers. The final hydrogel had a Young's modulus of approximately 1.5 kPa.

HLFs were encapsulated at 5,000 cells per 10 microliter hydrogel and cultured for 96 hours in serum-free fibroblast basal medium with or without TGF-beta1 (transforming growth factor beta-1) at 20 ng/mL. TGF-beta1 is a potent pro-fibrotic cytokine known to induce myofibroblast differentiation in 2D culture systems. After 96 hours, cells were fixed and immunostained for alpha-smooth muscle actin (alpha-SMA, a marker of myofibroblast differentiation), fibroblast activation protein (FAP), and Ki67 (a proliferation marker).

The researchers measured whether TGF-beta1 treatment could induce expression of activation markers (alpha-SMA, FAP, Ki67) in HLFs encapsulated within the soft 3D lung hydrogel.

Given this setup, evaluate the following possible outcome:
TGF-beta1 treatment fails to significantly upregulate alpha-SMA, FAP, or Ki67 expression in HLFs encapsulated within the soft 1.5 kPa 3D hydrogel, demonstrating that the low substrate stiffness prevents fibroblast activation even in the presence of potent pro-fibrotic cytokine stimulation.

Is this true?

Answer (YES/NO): NO